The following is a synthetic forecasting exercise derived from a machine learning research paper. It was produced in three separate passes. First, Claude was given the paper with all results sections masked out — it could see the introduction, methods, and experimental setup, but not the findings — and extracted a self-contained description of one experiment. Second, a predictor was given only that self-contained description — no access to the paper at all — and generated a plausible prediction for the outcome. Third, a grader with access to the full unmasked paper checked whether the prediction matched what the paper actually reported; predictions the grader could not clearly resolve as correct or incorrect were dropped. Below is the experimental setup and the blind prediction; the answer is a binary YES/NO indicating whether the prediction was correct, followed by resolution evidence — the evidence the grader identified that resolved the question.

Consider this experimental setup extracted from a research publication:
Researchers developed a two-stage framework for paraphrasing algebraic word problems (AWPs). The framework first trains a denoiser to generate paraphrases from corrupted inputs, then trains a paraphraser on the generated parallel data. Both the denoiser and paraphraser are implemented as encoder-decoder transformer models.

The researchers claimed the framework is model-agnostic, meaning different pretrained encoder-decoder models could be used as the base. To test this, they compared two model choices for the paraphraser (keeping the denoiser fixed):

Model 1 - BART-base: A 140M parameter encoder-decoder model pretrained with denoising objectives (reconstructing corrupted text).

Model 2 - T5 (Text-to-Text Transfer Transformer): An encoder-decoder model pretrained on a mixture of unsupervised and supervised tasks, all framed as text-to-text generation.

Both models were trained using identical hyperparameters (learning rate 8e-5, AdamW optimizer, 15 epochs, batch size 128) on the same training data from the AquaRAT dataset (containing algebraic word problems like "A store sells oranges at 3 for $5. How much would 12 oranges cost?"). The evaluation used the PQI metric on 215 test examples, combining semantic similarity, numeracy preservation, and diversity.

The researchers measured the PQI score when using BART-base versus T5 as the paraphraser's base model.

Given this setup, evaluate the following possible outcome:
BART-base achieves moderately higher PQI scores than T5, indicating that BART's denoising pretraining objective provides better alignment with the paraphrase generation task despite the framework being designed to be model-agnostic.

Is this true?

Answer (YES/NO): YES